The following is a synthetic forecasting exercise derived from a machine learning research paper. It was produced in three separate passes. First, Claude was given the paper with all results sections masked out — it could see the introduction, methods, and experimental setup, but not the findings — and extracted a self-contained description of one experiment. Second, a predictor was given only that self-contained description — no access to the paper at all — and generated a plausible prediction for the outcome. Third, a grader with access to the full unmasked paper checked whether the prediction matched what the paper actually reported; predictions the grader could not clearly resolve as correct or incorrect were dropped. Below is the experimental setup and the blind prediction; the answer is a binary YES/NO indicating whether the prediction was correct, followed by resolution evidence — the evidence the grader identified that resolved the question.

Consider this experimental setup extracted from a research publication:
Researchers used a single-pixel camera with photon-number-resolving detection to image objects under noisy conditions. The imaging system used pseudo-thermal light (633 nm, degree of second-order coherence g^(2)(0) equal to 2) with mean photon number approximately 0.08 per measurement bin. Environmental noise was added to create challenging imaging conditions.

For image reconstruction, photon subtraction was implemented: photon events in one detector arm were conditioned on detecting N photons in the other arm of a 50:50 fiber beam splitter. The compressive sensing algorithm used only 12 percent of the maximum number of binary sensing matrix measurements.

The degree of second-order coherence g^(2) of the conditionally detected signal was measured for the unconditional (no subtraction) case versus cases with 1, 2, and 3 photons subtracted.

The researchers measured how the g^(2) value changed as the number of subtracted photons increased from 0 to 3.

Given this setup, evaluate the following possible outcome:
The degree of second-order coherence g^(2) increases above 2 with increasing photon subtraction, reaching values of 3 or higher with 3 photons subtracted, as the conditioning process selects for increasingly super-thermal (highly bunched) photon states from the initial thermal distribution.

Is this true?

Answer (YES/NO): NO